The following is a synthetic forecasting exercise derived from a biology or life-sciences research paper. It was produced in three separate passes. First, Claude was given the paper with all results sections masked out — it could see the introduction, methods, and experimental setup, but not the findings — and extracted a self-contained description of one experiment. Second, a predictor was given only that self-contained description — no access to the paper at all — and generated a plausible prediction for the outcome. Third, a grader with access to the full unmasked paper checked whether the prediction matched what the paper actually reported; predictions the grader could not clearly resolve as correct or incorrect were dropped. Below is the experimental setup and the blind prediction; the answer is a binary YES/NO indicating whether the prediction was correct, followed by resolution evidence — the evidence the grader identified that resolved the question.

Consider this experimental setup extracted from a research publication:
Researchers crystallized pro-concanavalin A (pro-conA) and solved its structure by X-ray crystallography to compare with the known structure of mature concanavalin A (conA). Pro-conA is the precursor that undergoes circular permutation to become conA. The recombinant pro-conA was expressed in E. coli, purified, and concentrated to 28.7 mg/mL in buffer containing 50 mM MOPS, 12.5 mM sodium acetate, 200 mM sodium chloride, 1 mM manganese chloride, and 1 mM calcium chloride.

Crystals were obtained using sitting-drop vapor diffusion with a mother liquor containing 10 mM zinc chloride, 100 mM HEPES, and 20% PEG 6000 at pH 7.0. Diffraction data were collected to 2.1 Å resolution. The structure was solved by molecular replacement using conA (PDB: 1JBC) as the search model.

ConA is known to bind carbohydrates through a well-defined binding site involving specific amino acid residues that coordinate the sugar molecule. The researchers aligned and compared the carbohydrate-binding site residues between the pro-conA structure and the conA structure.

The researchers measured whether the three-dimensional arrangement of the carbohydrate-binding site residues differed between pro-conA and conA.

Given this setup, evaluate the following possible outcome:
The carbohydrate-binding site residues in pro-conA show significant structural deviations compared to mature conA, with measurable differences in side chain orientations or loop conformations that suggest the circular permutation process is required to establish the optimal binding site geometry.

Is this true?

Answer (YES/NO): NO